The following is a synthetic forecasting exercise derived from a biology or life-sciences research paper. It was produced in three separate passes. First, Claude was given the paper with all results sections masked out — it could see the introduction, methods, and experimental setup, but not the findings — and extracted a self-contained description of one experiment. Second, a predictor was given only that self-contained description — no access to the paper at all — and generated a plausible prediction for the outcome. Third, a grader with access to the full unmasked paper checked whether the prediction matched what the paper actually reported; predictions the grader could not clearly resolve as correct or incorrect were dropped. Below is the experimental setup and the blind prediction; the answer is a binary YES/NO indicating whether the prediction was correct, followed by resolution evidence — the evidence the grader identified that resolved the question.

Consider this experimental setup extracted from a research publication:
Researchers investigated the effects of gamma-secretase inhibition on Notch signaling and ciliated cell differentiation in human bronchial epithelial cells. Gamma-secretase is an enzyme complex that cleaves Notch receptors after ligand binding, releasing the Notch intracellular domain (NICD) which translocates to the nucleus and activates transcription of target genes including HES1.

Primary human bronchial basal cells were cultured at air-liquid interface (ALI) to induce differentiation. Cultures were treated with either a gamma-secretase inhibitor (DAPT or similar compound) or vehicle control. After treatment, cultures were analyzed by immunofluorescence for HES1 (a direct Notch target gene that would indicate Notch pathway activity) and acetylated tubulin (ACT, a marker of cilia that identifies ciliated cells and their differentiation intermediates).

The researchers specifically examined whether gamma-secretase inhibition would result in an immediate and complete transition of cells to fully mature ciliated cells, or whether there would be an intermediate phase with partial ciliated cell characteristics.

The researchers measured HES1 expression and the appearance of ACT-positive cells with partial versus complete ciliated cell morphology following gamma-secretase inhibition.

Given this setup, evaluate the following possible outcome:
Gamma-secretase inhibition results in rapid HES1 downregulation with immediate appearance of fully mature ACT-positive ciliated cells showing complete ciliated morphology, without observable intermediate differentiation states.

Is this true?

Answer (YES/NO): NO